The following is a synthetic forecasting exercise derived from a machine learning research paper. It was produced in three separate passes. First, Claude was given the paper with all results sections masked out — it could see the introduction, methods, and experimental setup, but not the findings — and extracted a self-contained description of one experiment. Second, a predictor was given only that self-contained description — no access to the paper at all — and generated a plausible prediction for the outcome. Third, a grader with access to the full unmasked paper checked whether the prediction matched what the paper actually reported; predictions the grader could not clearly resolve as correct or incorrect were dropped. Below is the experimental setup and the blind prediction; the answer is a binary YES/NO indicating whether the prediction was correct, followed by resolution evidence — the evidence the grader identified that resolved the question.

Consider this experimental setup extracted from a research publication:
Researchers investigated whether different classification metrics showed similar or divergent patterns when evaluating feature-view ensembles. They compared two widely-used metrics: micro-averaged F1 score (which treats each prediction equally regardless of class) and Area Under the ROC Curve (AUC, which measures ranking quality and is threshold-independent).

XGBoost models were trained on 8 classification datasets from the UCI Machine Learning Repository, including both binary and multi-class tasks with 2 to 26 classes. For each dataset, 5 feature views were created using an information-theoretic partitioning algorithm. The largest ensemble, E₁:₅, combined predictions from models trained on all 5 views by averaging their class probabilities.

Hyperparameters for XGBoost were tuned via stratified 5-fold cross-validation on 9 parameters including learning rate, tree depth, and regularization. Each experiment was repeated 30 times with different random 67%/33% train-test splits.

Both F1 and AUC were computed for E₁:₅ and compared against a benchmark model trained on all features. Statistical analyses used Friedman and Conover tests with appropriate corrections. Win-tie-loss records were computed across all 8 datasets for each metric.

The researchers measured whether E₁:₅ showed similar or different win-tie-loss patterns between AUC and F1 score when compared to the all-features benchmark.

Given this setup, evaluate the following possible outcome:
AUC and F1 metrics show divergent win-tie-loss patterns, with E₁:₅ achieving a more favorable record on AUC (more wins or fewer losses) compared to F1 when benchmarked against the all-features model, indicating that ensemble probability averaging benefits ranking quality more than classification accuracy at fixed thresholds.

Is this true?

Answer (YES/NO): YES